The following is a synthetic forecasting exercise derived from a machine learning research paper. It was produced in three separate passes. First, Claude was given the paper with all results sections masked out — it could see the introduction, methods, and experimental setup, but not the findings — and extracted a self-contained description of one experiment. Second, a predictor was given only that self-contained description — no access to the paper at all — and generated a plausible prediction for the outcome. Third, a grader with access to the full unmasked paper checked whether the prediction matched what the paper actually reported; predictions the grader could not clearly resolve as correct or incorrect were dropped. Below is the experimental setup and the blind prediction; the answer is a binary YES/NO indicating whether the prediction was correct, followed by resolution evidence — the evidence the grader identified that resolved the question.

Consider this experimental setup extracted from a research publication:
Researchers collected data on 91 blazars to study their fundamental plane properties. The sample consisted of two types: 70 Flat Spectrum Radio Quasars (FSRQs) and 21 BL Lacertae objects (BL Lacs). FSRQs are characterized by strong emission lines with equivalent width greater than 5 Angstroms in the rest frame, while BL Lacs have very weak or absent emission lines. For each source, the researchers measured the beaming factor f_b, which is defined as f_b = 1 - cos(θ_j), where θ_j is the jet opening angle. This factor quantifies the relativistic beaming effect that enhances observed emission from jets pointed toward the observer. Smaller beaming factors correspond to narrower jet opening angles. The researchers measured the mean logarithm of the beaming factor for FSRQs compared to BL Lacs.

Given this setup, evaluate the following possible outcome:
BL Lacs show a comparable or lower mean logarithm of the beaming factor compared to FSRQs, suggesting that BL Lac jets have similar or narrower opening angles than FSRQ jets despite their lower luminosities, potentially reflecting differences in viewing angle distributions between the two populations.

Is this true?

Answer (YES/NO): NO